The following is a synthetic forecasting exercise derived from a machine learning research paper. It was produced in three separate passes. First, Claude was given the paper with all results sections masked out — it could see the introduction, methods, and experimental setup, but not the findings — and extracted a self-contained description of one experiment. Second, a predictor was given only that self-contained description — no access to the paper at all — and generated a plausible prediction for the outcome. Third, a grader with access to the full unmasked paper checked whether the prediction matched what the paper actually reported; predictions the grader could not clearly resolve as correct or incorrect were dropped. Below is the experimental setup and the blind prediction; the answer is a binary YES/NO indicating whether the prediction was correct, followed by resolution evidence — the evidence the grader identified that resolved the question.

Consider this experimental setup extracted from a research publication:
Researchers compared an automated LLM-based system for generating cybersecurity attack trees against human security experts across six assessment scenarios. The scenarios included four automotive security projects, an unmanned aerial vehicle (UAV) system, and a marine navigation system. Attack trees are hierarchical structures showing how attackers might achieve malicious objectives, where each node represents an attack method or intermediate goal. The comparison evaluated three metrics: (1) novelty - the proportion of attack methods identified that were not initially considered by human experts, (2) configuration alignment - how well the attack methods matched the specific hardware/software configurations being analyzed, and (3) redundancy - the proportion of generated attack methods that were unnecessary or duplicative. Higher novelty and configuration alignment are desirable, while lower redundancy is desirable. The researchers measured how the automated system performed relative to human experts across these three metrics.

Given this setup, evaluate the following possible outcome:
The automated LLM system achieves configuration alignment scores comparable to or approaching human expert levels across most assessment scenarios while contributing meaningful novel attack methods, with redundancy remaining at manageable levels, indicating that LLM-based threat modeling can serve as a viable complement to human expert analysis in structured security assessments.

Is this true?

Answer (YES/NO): NO